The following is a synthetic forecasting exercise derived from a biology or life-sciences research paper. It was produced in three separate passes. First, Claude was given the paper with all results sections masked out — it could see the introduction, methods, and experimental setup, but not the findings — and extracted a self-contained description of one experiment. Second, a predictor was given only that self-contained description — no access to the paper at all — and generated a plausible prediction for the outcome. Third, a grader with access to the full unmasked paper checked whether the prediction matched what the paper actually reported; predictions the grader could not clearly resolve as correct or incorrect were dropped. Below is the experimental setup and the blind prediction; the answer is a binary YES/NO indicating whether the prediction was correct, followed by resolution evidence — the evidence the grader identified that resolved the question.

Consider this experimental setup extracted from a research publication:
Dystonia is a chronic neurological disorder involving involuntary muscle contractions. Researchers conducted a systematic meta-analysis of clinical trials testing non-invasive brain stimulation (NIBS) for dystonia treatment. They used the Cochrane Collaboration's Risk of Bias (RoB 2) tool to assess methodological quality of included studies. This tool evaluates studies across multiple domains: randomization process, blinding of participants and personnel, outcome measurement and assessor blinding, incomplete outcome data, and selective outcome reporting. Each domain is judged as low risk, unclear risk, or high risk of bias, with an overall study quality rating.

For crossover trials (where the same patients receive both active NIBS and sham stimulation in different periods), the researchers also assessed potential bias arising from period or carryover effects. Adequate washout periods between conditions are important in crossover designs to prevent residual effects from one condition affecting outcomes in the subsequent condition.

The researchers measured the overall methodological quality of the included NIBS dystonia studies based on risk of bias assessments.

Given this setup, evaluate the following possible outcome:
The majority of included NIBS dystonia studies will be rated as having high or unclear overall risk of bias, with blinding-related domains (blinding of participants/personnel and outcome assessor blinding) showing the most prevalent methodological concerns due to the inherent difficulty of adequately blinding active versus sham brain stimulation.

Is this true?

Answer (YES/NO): NO